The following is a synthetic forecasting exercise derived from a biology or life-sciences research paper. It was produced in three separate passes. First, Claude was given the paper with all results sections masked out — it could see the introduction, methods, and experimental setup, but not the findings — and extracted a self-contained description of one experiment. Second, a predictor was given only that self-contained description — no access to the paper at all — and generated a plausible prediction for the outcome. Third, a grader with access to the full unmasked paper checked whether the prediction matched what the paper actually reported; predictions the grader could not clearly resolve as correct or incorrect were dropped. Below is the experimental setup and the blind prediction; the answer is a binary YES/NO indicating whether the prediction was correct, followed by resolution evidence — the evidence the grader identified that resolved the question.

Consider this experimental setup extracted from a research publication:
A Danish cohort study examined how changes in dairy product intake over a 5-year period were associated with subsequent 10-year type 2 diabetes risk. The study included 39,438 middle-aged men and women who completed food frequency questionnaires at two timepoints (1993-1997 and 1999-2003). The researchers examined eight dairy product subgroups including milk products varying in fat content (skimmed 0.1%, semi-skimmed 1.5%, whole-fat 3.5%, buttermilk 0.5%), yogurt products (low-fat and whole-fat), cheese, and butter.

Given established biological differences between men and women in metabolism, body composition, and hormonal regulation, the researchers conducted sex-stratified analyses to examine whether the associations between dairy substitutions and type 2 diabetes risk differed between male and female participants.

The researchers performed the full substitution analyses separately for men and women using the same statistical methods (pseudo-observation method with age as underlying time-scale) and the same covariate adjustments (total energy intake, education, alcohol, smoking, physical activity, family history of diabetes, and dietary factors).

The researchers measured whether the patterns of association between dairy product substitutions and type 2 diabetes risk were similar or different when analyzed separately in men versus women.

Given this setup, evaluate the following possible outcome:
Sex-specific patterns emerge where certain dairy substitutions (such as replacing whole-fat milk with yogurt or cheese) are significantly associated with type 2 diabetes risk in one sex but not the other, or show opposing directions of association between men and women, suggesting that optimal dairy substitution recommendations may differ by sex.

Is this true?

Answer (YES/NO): YES